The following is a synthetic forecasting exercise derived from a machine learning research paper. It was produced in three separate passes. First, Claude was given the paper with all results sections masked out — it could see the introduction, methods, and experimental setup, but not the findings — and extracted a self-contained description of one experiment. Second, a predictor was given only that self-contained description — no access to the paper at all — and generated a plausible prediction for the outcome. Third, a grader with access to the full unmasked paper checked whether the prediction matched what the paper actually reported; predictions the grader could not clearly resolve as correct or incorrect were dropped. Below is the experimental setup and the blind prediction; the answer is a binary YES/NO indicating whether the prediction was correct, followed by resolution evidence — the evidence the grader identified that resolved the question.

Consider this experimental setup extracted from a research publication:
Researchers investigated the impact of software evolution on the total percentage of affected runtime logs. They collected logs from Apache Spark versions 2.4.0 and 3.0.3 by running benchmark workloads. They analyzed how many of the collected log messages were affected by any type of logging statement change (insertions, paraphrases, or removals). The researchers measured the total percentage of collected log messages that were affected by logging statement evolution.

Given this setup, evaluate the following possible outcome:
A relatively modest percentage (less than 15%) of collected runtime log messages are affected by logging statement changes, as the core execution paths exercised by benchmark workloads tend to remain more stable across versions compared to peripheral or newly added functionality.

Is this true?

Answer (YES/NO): YES